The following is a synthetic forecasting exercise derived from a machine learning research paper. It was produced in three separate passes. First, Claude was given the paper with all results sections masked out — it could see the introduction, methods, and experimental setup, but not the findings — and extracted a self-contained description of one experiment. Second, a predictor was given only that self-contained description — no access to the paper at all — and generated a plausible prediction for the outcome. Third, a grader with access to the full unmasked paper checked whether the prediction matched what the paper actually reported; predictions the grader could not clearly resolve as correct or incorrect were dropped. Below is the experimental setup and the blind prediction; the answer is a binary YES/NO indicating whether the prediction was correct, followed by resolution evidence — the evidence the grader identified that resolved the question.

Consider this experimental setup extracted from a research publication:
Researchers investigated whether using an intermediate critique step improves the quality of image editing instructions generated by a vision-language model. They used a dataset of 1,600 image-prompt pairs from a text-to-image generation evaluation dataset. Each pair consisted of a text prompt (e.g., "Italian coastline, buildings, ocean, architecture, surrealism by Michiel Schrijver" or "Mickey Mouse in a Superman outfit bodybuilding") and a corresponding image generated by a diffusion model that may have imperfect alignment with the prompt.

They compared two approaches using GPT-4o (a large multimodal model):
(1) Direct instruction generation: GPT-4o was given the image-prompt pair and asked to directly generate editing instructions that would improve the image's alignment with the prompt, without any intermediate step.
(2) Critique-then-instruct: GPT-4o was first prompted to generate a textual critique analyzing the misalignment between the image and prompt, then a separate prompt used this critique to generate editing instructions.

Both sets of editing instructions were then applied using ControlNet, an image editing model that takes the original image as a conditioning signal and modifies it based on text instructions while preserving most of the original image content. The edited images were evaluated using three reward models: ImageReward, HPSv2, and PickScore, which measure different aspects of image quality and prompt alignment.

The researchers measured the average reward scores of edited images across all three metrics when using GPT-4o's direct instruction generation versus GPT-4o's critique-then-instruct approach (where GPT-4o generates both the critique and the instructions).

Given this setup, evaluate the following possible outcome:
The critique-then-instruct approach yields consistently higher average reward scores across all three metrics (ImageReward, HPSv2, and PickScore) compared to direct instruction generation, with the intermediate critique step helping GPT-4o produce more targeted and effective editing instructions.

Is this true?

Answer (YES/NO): NO